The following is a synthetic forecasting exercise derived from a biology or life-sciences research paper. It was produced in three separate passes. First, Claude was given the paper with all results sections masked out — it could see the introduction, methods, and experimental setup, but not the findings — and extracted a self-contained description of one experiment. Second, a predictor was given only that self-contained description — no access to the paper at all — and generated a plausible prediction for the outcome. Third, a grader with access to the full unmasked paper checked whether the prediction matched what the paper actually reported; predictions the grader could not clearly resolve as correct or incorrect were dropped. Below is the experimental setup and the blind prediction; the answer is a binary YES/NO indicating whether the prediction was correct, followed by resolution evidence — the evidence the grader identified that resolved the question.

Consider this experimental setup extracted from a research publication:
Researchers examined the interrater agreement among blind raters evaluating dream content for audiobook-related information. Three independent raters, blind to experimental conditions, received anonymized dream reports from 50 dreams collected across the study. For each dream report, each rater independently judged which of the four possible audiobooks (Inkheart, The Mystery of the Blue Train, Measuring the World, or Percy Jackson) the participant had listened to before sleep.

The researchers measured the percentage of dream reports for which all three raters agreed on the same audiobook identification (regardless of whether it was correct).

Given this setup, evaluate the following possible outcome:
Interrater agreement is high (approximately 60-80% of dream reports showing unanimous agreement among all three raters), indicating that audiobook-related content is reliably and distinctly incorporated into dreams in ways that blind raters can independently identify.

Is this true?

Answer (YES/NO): NO